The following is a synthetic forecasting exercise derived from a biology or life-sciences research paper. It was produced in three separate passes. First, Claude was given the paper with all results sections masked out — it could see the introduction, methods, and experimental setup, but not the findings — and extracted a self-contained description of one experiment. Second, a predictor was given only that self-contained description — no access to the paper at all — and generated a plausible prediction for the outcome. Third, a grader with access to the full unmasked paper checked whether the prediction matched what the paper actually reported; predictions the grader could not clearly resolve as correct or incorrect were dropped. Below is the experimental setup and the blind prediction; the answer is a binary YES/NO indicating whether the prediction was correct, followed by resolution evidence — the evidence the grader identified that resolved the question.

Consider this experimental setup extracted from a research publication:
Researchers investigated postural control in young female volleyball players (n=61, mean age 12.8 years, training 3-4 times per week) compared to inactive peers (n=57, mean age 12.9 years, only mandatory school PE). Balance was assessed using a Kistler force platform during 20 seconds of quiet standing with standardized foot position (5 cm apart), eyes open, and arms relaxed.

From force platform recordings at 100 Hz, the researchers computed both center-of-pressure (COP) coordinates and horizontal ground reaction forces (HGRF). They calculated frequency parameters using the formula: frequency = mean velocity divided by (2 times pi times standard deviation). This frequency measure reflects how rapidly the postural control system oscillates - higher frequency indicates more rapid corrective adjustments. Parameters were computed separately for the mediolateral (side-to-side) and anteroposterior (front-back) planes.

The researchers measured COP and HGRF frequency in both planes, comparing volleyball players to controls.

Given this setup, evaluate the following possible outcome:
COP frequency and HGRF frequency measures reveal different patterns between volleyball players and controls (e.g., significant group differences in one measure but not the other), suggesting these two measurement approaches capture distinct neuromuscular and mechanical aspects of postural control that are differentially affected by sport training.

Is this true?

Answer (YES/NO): YES